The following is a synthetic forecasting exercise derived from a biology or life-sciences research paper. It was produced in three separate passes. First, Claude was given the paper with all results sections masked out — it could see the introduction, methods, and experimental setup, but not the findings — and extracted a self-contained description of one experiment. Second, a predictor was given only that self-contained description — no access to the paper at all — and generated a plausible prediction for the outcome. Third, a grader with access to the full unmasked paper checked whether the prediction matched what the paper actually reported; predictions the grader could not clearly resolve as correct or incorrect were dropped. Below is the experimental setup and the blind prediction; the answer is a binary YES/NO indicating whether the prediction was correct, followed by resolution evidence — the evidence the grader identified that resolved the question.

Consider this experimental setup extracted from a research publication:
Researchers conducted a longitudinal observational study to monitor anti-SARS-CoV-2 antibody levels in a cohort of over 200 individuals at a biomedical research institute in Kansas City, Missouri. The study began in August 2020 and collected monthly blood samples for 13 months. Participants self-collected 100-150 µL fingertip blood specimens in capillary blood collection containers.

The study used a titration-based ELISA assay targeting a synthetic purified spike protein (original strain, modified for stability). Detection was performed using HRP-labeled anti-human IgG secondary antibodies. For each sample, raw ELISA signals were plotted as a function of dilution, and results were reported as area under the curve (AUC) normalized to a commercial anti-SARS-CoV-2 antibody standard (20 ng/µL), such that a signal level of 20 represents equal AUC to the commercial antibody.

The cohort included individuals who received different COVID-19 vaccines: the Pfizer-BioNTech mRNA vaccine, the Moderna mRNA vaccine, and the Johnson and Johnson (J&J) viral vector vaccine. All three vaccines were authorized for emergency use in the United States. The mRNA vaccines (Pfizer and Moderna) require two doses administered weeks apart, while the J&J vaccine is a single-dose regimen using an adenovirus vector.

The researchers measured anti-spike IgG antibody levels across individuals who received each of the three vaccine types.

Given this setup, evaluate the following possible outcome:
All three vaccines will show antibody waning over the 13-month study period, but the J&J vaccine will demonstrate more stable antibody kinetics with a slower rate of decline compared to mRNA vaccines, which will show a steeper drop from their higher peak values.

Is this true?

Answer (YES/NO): NO